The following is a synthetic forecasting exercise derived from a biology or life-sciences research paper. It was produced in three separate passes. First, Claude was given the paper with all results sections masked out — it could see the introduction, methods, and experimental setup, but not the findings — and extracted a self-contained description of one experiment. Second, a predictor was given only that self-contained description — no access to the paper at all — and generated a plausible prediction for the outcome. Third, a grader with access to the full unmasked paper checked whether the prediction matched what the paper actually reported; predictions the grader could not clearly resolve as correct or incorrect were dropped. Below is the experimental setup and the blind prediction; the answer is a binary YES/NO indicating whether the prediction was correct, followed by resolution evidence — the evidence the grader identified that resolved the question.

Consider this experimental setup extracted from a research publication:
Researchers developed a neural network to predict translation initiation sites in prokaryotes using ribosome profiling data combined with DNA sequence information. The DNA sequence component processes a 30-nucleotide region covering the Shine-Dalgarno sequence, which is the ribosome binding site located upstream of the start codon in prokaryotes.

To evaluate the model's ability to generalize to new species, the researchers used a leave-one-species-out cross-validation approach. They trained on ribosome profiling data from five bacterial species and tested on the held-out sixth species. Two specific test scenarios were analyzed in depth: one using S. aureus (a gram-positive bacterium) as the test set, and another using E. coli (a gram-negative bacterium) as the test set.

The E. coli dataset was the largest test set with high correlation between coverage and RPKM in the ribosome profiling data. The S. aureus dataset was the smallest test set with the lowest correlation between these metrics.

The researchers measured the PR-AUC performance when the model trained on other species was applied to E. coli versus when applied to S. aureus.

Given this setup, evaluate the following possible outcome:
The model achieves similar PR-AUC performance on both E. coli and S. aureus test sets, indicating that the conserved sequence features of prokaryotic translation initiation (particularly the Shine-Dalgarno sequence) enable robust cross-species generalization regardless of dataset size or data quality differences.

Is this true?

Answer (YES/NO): YES